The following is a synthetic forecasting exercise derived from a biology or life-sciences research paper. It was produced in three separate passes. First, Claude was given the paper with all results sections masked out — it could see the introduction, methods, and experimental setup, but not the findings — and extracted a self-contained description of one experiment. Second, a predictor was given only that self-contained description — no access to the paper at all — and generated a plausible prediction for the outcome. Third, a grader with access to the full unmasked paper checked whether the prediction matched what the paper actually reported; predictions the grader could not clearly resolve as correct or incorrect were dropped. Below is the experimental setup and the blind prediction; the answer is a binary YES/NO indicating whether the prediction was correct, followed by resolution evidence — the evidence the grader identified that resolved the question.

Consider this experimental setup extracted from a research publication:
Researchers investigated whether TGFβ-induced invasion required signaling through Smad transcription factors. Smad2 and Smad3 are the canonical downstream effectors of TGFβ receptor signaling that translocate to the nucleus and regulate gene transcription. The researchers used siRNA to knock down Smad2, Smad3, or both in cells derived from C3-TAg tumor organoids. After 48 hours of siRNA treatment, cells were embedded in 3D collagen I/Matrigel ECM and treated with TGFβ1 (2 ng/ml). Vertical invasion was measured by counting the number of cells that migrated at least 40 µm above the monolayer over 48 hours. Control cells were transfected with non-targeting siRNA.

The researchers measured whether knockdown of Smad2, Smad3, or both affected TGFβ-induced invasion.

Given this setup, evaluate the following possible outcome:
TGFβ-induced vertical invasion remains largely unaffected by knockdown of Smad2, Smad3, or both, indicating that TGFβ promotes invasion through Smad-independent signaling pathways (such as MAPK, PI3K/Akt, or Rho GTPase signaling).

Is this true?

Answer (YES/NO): NO